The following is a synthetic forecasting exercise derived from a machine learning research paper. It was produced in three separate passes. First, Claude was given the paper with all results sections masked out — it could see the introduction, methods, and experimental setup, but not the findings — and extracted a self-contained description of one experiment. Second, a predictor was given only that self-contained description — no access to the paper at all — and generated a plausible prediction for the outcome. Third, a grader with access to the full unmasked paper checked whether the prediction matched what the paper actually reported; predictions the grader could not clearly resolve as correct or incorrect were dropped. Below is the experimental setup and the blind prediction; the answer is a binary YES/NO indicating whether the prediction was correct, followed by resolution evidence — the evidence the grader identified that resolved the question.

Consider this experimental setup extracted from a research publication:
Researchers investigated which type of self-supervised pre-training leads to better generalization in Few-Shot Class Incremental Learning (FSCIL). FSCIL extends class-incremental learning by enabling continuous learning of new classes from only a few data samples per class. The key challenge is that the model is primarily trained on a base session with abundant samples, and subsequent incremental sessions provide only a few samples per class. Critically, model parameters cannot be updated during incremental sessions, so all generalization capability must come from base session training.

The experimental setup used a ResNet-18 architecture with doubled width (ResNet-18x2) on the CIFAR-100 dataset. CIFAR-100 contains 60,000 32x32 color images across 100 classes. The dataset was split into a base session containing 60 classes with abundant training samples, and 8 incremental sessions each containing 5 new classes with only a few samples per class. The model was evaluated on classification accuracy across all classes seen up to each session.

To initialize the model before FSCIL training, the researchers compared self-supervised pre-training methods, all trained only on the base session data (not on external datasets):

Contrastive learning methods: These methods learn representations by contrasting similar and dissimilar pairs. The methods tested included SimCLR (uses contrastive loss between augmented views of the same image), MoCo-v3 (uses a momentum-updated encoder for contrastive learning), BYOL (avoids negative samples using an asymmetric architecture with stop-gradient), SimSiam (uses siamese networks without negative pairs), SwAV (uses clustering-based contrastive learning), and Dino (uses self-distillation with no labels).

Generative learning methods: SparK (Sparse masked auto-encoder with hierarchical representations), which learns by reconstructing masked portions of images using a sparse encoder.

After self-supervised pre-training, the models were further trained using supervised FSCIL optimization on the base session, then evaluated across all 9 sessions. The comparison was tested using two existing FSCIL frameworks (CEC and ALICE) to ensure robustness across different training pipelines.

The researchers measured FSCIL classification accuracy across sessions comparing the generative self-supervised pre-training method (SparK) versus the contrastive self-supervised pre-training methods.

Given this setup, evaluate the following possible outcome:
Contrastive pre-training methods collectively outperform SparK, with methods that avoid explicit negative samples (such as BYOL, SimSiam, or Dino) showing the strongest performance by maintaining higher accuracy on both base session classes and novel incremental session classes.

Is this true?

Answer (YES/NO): NO